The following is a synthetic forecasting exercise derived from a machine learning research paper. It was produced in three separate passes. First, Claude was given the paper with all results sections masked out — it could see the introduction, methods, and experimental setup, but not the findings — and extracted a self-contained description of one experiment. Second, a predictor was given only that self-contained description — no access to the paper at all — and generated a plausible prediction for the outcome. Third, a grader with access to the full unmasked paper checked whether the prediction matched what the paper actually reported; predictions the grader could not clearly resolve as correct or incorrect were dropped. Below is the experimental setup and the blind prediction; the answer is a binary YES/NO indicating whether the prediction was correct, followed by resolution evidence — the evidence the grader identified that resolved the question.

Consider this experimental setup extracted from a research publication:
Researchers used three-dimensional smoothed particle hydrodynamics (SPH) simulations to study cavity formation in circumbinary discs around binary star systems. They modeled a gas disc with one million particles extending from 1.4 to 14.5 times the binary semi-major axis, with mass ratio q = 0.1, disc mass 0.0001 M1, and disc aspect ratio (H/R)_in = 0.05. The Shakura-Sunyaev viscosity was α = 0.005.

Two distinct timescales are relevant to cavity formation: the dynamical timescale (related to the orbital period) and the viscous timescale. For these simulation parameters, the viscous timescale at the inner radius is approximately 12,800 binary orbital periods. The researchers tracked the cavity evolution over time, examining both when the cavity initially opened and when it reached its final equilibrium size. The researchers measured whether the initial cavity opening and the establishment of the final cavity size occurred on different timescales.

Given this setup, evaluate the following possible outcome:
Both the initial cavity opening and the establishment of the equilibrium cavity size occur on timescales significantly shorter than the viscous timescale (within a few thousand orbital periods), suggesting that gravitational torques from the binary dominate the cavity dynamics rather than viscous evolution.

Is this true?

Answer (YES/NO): NO